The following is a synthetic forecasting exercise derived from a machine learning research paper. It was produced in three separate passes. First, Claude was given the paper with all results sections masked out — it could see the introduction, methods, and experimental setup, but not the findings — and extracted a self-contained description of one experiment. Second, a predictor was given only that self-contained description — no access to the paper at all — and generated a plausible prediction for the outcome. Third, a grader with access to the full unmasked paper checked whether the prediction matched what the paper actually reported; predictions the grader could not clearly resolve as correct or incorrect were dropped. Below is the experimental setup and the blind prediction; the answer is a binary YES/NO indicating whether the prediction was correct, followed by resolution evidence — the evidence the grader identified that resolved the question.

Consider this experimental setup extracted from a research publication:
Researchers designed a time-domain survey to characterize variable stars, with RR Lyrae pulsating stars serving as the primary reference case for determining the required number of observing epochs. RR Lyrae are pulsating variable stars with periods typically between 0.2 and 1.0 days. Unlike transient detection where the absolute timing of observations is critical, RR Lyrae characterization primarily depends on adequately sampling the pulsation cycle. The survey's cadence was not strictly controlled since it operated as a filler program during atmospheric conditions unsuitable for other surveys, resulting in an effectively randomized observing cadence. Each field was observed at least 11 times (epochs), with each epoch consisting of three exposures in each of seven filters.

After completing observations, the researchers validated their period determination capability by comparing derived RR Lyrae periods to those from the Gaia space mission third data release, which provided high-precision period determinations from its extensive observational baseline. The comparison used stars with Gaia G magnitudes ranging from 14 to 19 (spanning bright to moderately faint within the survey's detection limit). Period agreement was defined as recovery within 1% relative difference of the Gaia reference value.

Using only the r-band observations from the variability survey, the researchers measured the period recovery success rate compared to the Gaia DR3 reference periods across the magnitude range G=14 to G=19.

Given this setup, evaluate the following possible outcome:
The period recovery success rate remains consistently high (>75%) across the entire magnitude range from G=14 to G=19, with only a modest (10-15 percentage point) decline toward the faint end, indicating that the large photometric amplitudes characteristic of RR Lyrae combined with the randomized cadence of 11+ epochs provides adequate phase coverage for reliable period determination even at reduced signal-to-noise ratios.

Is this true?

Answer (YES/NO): NO